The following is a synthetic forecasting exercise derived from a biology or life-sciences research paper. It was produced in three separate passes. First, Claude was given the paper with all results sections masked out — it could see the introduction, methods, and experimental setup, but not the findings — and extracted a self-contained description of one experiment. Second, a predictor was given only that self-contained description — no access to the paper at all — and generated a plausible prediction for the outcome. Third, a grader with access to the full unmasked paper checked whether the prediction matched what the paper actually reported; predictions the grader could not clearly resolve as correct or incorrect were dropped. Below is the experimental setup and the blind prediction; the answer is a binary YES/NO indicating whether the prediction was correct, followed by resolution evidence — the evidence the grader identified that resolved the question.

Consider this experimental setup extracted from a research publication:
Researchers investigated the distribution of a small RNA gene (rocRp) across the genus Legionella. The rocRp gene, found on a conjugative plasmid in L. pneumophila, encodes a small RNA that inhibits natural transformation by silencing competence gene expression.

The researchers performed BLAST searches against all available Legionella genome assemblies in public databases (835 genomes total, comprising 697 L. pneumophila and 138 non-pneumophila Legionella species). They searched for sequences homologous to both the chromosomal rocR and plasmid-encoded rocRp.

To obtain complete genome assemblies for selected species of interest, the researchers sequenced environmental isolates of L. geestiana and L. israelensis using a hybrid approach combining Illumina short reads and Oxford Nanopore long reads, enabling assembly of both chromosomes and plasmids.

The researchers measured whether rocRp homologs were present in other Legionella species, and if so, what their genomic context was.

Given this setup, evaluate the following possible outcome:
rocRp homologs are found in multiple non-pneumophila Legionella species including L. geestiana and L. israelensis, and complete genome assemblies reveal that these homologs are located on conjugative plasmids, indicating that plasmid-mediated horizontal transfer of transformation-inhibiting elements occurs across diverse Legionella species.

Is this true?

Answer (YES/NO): NO